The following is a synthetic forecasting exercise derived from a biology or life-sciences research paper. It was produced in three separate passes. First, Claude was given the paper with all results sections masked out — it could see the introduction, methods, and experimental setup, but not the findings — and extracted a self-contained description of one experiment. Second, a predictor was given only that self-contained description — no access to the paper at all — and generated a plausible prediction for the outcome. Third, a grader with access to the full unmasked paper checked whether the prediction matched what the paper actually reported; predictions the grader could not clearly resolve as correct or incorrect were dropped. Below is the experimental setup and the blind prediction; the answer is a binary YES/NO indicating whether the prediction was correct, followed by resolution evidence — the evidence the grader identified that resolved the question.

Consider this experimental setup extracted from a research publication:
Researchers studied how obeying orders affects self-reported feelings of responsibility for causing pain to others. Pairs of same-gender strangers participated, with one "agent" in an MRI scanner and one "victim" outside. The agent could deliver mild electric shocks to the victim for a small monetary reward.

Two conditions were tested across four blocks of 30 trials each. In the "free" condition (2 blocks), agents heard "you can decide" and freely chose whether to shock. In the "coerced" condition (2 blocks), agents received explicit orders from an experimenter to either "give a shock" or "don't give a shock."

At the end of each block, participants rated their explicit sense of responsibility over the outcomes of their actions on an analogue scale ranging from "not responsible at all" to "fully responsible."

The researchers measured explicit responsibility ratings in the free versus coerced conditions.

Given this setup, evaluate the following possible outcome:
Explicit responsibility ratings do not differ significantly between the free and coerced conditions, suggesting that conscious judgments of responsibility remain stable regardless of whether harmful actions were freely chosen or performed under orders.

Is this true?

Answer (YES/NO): NO